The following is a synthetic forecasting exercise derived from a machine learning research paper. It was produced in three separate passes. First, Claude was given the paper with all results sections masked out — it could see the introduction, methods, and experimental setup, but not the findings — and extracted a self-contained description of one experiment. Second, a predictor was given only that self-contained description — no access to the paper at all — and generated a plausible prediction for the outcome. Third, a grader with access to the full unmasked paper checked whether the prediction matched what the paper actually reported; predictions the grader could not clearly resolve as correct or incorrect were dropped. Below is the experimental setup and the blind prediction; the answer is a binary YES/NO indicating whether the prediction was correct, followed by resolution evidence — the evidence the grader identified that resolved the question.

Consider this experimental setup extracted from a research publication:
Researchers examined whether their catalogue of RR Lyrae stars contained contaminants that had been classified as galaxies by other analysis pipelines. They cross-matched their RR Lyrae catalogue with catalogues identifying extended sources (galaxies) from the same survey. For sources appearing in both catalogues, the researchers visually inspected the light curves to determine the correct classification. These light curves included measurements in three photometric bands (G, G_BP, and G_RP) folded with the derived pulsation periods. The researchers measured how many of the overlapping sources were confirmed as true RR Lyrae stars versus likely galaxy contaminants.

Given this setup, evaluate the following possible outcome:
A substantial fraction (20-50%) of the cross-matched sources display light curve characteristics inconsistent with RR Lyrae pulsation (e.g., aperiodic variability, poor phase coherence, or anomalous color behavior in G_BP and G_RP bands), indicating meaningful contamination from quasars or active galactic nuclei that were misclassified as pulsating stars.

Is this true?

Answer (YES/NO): NO